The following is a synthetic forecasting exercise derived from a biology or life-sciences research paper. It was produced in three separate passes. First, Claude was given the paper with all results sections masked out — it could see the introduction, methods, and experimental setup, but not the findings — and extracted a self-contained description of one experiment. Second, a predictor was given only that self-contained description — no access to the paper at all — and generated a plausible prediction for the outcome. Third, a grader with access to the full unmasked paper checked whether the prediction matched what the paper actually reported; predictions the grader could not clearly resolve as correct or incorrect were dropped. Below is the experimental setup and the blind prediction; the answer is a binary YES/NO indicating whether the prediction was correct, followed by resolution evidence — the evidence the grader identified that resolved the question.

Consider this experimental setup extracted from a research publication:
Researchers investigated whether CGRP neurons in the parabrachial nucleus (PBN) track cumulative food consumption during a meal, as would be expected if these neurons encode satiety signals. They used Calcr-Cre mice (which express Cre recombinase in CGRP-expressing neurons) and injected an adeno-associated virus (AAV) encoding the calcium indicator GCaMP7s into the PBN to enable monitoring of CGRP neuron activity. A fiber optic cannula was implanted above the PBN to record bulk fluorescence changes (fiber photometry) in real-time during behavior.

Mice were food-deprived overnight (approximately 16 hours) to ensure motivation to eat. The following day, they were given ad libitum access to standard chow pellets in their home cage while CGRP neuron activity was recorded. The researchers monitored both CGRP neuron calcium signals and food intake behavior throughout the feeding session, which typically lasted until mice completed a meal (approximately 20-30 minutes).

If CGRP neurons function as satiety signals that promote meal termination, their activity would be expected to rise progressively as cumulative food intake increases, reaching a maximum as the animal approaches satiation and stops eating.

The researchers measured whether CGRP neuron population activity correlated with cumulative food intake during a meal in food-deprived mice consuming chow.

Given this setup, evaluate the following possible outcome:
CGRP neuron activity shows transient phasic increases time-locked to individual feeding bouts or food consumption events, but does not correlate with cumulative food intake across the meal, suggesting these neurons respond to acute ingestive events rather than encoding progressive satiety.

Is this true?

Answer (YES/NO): YES